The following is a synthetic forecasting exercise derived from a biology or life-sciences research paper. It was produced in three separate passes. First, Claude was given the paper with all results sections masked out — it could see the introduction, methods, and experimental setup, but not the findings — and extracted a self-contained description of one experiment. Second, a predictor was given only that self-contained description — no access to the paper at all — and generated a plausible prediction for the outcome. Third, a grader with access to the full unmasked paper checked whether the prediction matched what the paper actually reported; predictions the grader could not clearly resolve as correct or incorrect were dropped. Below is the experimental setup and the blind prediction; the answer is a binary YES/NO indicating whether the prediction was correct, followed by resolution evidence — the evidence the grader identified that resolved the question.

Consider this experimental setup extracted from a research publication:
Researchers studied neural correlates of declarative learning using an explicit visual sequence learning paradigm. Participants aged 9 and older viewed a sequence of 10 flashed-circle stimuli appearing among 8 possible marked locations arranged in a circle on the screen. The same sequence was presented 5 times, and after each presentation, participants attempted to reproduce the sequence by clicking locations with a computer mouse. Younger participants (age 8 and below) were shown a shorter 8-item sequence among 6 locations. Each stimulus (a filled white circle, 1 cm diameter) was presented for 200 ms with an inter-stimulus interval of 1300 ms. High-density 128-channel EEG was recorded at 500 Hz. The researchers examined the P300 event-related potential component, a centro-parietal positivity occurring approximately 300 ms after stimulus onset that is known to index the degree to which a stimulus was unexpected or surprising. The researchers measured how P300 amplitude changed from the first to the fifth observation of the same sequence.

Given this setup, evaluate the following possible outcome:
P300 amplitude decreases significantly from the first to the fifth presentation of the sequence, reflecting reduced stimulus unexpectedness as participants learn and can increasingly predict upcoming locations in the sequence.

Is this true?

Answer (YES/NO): YES